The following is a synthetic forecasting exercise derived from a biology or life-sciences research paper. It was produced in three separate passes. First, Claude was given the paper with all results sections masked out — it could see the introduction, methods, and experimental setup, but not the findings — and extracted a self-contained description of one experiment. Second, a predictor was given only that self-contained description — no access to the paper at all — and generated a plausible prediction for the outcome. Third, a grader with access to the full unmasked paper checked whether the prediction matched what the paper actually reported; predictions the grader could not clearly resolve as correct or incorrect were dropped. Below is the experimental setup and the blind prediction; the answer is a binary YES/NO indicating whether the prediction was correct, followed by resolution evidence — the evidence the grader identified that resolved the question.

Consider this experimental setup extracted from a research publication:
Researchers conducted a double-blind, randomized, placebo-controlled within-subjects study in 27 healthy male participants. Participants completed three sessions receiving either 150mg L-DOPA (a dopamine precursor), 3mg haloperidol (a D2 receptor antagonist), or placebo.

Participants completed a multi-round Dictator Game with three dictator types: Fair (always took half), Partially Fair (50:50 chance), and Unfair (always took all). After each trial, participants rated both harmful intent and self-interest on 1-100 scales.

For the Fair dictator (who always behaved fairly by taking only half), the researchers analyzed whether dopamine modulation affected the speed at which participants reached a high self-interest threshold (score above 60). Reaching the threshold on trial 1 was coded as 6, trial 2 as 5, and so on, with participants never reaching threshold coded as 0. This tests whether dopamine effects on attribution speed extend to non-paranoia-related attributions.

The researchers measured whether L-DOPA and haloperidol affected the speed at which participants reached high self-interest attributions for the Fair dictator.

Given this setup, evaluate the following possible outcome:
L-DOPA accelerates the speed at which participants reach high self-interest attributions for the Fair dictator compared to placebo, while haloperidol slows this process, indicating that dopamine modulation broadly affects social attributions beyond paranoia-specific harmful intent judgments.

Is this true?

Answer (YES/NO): NO